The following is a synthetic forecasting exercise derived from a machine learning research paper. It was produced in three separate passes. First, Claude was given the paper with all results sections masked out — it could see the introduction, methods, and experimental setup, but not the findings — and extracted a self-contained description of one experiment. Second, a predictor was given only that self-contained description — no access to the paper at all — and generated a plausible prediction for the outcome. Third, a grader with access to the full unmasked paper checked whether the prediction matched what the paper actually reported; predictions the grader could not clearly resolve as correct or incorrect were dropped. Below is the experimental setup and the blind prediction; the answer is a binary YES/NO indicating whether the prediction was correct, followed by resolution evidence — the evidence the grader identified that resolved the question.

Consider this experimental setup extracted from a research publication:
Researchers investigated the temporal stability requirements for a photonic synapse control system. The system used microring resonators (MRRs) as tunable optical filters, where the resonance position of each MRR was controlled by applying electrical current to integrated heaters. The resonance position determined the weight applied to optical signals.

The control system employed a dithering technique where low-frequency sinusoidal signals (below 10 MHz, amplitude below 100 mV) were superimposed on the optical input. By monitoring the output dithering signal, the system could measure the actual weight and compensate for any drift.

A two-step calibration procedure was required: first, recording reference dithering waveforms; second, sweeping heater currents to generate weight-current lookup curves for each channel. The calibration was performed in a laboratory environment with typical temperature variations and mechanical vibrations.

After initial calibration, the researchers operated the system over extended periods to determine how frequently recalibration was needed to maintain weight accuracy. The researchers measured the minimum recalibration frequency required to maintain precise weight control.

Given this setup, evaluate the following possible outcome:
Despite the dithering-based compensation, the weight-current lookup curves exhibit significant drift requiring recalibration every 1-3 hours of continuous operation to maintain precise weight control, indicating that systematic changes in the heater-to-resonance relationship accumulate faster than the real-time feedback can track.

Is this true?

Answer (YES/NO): NO